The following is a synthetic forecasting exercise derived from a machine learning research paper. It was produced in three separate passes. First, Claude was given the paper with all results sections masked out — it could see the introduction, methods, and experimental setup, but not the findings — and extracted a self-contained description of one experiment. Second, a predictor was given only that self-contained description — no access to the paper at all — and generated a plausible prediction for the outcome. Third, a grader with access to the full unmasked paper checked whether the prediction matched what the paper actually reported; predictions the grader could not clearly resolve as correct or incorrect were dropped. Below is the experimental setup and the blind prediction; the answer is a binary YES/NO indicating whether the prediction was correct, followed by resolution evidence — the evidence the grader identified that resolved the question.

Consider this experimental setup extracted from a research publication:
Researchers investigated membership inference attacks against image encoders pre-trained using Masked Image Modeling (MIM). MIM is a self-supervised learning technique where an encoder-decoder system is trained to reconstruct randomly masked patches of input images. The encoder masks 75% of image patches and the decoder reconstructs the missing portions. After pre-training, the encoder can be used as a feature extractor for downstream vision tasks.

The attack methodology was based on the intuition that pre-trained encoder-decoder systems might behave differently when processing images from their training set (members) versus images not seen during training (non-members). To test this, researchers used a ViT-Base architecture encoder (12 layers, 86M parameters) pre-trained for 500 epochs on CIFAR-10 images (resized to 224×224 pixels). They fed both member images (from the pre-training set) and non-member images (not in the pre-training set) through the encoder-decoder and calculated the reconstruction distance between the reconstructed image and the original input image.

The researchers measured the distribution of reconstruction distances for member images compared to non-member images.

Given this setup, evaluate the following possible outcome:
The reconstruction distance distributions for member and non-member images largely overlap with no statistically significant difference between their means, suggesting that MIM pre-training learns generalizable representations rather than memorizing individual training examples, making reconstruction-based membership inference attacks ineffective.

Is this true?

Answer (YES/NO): NO